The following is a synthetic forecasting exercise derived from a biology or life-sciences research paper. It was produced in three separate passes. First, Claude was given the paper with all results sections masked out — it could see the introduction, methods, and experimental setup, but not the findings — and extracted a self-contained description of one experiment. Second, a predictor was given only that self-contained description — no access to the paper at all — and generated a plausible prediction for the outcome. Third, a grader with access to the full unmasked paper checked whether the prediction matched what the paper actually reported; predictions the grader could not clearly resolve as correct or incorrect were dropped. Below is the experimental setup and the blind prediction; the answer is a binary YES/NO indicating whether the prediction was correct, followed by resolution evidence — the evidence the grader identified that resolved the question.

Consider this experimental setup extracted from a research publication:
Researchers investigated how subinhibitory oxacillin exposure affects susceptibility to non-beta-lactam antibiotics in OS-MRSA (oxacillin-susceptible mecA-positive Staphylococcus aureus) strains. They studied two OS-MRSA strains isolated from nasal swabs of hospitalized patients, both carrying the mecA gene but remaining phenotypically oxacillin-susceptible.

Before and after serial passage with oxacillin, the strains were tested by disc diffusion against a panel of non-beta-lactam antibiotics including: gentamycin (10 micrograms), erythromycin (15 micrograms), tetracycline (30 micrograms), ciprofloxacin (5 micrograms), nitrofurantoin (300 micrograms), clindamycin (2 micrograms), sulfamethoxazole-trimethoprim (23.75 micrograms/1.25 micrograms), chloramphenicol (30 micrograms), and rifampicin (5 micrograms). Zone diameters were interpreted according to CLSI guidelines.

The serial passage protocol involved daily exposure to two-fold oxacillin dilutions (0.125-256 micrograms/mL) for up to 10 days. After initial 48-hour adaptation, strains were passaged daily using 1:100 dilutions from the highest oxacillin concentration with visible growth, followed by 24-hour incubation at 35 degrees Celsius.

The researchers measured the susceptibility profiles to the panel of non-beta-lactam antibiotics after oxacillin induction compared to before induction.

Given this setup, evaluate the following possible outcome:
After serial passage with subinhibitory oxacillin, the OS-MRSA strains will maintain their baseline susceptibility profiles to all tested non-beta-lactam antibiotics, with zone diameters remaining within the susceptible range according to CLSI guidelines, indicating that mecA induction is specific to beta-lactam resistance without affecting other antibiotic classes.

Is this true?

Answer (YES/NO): YES